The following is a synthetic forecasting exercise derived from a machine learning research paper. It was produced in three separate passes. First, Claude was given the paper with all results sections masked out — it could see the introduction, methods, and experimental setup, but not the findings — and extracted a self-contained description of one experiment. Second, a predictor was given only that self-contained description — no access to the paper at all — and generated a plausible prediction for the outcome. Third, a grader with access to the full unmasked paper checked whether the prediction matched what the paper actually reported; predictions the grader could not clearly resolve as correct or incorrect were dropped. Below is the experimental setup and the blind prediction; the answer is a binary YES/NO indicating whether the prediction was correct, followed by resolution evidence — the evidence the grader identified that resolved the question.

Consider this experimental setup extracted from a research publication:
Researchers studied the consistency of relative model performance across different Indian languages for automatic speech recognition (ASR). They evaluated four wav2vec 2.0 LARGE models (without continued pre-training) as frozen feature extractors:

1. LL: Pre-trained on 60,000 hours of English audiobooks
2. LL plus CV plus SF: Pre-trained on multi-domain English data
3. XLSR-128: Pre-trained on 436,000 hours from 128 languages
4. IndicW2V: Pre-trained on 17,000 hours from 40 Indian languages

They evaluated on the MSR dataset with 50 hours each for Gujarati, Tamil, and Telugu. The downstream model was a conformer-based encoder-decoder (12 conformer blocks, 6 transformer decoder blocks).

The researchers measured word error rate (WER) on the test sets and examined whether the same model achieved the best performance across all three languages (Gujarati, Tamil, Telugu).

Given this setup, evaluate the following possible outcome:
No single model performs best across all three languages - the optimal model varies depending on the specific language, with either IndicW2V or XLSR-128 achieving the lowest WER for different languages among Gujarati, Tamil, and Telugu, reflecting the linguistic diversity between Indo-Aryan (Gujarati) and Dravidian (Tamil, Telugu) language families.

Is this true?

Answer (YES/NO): NO